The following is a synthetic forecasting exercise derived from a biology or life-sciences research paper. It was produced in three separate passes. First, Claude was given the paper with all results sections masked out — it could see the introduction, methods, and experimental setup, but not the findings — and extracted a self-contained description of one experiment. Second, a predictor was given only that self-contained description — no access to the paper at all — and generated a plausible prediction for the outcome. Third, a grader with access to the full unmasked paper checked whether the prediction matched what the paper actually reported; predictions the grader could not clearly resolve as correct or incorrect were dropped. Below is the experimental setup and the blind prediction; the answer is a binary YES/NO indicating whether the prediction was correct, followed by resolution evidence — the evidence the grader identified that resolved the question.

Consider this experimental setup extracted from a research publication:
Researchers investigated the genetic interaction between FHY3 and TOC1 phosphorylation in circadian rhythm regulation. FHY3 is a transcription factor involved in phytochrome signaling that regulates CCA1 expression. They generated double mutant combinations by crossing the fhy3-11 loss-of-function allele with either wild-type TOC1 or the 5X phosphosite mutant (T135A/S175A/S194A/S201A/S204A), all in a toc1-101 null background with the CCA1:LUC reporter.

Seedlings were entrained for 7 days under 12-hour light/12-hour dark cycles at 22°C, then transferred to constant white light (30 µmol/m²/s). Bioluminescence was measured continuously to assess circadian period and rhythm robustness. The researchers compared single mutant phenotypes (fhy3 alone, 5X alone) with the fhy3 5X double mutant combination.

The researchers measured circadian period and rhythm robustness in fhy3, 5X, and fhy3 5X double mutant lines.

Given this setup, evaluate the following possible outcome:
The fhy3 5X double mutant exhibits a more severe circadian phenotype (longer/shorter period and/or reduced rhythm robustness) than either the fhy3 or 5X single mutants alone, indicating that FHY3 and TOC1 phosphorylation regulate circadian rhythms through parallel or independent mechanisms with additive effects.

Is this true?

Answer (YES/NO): NO